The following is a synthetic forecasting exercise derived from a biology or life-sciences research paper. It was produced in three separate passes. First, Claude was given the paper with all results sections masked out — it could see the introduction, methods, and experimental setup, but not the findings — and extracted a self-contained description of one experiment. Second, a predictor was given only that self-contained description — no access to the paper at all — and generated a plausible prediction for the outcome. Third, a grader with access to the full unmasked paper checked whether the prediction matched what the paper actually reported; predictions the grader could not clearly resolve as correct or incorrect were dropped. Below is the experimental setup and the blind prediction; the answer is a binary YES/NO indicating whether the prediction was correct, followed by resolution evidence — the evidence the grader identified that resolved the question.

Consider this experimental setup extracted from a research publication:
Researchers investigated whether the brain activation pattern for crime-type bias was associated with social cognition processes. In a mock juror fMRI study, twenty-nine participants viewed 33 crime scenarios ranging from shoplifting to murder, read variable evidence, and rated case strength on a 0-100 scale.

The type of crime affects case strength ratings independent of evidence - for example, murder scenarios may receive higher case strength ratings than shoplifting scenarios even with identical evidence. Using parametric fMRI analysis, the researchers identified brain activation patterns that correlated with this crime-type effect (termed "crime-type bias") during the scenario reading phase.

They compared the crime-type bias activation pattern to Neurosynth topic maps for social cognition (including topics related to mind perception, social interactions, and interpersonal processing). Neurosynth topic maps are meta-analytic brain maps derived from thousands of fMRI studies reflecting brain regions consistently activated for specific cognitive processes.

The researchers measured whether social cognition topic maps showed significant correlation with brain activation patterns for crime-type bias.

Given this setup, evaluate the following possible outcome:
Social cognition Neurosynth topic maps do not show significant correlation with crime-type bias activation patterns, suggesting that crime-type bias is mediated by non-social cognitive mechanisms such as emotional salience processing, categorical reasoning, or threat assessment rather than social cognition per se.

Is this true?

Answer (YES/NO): NO